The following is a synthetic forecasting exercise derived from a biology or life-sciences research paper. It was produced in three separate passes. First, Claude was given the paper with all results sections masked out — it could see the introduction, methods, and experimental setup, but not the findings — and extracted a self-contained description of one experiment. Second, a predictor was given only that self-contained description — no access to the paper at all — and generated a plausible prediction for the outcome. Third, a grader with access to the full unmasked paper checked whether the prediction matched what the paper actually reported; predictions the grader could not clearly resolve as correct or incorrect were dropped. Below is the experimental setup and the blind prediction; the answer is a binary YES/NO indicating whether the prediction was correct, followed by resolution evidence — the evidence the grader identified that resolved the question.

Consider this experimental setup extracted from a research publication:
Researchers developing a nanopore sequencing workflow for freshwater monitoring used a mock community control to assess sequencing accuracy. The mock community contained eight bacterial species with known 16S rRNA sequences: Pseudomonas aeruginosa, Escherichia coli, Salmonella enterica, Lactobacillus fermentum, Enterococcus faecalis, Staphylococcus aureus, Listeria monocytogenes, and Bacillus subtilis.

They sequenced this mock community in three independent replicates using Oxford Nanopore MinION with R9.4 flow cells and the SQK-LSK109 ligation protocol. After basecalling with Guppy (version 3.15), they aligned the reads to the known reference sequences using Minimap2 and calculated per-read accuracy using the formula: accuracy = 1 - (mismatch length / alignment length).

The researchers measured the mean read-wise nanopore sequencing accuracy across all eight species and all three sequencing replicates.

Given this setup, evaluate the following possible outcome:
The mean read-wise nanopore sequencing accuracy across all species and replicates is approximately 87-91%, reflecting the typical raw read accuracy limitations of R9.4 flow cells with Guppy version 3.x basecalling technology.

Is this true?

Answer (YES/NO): NO